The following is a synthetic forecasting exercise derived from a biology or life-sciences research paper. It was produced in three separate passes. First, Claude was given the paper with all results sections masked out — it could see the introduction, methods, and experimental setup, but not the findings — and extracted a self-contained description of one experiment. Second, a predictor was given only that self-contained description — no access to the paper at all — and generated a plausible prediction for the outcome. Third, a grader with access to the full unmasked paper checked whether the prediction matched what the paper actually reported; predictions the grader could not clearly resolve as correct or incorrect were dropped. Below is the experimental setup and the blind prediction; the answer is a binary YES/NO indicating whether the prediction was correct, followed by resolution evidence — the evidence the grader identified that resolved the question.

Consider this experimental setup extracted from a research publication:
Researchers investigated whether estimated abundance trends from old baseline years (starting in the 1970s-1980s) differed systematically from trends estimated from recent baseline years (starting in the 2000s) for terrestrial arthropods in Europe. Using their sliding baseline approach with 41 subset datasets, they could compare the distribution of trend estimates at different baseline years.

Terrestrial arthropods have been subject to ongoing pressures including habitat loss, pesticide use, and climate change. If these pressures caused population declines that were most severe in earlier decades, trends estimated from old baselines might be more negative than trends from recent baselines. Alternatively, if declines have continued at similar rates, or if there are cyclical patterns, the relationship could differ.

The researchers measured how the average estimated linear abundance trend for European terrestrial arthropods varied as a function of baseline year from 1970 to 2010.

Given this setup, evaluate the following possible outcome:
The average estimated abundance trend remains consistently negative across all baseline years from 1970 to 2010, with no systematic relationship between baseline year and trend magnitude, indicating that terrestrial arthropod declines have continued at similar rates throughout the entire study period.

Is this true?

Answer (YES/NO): NO